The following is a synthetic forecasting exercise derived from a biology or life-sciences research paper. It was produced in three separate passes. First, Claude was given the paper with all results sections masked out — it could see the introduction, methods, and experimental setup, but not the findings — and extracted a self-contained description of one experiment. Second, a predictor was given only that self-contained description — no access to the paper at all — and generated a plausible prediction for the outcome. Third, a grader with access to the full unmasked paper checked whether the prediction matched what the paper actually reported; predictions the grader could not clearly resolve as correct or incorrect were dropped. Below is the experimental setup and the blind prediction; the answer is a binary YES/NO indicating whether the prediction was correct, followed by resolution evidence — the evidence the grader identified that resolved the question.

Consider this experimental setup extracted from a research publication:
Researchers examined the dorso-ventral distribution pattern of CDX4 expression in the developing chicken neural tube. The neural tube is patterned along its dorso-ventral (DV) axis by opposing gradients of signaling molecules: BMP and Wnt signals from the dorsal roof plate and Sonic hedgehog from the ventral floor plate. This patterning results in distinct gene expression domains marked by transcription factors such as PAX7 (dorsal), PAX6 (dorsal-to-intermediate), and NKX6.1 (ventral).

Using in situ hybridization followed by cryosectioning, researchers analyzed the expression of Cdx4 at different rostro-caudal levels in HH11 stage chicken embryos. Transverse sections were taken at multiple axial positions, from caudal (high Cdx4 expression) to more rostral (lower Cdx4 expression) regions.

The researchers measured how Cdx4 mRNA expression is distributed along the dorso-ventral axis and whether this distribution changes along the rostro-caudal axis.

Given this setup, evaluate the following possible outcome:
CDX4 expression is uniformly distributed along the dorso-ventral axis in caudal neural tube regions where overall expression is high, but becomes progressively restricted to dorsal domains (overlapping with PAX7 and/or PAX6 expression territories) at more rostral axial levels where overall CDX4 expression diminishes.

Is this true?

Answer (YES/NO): YES